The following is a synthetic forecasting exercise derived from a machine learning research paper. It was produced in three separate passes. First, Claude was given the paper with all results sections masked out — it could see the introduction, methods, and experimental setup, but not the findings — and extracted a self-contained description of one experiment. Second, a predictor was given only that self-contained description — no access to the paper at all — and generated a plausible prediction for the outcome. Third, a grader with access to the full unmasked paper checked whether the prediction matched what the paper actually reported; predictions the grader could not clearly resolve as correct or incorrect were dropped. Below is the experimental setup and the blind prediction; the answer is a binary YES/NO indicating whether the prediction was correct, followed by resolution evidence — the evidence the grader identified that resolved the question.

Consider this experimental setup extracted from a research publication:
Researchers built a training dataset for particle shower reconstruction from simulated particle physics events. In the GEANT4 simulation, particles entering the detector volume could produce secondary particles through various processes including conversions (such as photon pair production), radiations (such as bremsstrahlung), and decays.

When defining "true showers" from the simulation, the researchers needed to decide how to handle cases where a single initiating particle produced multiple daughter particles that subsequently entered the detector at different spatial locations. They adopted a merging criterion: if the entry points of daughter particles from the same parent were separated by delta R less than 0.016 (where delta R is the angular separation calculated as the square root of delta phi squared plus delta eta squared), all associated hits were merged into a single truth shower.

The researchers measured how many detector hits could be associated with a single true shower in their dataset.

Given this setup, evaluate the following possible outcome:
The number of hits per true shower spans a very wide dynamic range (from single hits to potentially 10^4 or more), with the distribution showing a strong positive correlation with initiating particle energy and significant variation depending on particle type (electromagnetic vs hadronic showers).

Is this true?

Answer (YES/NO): NO